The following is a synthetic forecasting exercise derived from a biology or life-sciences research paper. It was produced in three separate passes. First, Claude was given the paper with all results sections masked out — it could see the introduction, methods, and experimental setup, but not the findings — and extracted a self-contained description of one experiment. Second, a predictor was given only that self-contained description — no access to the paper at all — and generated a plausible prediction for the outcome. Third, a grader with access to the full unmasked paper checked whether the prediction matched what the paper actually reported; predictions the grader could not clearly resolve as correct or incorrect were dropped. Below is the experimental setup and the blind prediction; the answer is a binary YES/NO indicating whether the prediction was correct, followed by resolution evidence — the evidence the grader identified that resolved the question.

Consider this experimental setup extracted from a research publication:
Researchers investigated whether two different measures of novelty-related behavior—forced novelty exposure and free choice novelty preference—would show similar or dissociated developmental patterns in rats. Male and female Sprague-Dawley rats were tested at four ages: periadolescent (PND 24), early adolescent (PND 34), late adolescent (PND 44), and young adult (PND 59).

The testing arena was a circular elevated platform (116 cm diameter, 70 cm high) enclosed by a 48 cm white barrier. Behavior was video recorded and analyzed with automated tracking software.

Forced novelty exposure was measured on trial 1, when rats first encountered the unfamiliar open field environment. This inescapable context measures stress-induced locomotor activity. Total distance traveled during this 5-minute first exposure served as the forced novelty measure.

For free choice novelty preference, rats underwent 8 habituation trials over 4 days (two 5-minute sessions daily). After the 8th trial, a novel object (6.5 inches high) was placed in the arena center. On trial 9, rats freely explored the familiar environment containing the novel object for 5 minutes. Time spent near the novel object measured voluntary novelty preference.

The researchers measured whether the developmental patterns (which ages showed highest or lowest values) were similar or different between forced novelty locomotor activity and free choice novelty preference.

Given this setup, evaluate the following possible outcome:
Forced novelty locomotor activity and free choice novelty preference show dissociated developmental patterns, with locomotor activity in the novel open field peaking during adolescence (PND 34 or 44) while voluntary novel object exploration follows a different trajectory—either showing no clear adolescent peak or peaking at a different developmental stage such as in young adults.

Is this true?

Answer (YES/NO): NO